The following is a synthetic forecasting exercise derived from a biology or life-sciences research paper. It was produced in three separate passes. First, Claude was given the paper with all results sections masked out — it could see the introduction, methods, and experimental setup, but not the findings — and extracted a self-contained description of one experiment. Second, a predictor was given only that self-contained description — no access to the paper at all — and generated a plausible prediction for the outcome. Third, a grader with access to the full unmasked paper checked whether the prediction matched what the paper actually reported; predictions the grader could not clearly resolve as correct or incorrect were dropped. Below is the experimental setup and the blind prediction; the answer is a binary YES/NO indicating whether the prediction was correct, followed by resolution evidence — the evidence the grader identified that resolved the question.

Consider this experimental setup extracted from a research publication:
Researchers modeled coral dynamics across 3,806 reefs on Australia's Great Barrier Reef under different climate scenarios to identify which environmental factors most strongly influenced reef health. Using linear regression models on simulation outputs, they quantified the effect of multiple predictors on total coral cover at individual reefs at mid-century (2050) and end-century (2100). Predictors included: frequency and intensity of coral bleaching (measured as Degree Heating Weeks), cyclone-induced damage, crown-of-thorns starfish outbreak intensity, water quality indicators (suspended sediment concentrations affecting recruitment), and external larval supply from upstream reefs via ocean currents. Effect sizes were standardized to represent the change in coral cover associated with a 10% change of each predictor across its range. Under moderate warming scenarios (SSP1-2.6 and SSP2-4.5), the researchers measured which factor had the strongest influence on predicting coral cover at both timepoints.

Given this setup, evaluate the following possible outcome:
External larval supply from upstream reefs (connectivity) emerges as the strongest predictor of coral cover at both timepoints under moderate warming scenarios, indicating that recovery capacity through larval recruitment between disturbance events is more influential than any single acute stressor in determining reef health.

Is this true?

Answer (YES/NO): NO